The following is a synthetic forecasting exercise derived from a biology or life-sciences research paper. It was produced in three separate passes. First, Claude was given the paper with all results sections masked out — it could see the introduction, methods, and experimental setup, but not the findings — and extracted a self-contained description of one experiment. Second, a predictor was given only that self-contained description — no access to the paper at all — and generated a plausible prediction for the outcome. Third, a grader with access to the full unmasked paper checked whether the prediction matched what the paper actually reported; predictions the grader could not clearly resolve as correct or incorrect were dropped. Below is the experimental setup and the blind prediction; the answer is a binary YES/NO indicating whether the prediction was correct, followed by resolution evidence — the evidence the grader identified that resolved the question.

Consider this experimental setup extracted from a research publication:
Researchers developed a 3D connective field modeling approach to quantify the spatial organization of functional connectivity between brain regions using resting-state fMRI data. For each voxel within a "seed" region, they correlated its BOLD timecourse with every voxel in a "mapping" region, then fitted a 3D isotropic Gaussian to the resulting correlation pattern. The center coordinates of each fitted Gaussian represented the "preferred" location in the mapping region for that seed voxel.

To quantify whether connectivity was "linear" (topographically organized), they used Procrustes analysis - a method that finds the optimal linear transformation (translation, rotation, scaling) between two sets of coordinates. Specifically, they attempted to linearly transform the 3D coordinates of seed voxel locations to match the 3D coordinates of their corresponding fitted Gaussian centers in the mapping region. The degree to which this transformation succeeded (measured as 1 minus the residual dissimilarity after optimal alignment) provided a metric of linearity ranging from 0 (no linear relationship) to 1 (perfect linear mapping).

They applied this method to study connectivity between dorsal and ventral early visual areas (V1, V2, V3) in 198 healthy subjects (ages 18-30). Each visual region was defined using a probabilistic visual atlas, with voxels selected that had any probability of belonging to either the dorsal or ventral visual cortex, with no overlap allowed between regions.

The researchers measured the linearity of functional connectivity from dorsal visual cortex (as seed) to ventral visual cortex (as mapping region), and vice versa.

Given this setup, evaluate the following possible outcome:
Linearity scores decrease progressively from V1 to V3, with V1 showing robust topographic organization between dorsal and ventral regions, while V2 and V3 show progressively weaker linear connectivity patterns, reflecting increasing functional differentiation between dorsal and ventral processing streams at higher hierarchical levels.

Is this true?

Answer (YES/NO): NO